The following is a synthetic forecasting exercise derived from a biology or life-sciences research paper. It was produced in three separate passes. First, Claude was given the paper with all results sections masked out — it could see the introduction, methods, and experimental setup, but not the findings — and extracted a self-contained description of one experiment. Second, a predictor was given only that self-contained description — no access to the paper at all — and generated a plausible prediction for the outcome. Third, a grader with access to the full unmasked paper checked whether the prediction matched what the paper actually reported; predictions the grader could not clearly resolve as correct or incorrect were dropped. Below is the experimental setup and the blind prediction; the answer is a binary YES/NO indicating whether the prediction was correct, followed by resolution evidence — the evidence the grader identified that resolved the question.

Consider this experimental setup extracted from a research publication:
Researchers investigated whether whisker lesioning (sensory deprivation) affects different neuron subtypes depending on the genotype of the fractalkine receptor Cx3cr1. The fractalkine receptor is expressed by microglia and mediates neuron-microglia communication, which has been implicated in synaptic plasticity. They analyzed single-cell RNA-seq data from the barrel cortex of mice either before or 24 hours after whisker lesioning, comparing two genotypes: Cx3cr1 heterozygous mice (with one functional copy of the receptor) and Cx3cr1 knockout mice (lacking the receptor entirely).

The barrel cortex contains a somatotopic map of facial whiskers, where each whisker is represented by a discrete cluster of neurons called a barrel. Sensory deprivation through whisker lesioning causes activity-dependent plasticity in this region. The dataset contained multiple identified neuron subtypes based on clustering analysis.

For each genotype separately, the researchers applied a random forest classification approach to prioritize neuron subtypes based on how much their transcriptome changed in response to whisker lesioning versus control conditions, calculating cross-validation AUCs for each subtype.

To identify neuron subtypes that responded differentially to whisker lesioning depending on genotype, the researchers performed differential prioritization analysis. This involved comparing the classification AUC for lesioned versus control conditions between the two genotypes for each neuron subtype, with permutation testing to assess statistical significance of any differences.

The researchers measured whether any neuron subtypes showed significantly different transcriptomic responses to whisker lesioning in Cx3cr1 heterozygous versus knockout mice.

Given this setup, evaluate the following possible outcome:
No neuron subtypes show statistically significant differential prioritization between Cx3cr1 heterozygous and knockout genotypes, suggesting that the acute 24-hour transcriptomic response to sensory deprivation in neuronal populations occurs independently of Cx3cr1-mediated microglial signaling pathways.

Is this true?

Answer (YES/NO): NO